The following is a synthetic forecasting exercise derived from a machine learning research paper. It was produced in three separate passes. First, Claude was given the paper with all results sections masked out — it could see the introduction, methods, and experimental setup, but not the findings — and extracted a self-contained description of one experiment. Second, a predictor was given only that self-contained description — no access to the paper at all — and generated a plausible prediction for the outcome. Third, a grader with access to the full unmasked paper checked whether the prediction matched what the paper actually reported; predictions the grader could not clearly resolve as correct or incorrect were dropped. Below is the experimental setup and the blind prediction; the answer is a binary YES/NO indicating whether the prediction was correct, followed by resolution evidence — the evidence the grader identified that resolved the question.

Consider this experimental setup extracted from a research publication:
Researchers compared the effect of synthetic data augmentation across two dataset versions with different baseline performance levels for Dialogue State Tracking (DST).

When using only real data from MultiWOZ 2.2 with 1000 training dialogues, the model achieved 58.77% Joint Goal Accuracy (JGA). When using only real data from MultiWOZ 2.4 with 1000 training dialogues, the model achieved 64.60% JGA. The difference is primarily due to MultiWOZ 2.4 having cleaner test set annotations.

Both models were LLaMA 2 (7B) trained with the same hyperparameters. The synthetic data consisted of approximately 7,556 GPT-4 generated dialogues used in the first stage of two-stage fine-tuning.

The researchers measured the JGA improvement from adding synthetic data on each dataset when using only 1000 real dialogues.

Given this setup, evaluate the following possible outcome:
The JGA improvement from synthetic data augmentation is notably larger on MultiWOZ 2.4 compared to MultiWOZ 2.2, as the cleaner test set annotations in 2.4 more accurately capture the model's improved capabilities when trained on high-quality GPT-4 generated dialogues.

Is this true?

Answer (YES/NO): YES